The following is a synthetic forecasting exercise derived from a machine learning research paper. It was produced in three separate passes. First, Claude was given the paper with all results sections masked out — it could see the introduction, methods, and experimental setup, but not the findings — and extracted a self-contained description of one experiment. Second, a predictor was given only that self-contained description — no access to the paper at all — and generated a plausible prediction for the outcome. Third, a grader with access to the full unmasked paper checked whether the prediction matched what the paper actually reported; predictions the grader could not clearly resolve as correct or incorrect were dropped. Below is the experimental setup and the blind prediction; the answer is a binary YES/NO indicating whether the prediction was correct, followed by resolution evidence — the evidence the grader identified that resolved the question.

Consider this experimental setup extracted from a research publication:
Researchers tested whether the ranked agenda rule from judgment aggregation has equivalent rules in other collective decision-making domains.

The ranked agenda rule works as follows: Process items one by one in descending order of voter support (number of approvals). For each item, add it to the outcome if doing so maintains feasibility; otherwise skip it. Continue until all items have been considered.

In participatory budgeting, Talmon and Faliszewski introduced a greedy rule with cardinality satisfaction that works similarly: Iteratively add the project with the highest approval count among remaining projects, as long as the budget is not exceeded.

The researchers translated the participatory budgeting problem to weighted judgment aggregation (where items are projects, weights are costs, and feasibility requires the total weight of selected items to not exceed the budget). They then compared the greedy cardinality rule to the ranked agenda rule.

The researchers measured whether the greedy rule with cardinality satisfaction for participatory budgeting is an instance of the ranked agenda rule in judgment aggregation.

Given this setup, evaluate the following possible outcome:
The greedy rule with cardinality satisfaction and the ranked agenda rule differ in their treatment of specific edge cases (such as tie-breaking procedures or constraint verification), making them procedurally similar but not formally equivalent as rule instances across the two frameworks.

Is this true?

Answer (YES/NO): NO